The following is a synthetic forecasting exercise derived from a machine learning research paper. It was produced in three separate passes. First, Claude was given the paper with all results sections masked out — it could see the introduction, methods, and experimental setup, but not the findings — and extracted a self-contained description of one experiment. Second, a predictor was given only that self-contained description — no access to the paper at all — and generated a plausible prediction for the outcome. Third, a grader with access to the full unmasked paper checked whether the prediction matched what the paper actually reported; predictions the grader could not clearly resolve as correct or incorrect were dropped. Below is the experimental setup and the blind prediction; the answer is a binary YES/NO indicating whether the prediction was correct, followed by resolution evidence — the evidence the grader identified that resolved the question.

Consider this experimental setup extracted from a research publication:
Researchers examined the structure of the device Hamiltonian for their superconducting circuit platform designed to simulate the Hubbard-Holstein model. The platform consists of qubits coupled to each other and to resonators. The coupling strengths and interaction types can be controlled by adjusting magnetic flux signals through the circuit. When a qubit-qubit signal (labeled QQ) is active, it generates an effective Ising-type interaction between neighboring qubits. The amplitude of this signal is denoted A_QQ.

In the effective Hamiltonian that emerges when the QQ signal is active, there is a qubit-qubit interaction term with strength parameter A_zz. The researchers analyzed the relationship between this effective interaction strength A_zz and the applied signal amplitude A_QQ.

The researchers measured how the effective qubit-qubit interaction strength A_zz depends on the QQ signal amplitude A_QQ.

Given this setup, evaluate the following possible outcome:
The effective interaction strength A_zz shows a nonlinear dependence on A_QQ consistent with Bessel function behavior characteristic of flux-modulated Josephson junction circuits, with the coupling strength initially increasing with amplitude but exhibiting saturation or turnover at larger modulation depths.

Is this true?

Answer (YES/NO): NO